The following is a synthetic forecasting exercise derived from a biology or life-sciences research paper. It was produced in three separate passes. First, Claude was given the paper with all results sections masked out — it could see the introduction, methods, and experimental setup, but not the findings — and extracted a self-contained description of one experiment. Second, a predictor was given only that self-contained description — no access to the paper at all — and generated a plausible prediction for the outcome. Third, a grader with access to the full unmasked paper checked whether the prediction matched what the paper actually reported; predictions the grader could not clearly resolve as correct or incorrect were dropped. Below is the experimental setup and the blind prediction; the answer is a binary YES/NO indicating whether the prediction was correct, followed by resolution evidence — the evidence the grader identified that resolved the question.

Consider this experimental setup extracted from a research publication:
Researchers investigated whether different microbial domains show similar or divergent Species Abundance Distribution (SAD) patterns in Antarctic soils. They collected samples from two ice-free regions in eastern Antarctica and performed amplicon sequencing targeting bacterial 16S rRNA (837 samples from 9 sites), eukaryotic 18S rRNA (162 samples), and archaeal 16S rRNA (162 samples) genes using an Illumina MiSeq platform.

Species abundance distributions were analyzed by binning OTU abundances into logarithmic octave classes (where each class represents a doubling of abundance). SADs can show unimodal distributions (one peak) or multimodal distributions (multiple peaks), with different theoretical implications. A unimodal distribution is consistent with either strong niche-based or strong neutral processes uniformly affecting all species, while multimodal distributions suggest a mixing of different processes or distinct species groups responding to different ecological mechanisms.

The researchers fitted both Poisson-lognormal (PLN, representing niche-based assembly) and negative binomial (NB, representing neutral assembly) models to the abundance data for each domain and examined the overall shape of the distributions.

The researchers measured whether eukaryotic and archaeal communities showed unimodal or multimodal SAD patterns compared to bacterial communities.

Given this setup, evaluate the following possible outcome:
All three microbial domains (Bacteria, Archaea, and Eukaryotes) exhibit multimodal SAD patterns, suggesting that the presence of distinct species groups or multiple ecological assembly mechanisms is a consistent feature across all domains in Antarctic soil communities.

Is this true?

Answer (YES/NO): NO